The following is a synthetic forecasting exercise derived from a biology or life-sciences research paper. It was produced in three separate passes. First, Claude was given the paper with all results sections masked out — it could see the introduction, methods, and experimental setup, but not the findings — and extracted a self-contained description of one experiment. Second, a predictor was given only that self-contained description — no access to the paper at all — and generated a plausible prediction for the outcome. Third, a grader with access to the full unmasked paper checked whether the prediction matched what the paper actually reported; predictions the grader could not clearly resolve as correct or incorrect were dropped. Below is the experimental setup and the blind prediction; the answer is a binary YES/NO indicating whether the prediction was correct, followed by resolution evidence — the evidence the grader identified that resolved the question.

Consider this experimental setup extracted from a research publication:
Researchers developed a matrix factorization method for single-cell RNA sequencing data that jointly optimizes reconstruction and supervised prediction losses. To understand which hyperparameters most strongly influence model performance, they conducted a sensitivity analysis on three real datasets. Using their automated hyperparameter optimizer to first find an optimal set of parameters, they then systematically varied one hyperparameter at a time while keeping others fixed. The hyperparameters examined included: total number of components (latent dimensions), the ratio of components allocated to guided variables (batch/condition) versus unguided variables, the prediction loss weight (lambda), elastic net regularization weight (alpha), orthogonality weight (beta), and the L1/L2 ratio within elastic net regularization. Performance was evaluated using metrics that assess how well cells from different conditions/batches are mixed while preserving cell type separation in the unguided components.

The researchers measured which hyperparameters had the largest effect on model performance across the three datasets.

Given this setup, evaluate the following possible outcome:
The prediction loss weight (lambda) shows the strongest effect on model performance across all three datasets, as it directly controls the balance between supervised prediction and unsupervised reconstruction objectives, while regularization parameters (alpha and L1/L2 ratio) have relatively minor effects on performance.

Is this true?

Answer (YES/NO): NO